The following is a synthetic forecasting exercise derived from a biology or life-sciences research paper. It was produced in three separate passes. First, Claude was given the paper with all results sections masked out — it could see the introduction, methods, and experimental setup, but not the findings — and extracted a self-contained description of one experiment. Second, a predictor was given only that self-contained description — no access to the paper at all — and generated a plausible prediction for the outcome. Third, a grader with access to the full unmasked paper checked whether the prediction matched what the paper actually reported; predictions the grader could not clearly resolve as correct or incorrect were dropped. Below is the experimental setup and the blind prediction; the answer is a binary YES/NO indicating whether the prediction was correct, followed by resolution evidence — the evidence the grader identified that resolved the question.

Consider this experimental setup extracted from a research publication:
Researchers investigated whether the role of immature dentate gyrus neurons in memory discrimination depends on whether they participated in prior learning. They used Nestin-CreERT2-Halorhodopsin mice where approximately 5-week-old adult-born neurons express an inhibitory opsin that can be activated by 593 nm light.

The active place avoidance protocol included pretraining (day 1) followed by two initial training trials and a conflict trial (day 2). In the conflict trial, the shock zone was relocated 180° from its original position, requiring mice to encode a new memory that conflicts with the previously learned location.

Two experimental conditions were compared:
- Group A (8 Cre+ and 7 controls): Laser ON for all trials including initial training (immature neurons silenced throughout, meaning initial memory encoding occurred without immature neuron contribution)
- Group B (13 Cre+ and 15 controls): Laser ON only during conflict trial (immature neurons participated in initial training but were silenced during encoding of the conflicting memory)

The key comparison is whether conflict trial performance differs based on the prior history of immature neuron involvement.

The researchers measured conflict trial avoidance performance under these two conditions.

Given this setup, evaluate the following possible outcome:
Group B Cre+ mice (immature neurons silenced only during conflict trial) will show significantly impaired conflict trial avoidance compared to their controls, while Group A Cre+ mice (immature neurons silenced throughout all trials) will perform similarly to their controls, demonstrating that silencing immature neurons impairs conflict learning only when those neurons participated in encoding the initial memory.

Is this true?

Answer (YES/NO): NO